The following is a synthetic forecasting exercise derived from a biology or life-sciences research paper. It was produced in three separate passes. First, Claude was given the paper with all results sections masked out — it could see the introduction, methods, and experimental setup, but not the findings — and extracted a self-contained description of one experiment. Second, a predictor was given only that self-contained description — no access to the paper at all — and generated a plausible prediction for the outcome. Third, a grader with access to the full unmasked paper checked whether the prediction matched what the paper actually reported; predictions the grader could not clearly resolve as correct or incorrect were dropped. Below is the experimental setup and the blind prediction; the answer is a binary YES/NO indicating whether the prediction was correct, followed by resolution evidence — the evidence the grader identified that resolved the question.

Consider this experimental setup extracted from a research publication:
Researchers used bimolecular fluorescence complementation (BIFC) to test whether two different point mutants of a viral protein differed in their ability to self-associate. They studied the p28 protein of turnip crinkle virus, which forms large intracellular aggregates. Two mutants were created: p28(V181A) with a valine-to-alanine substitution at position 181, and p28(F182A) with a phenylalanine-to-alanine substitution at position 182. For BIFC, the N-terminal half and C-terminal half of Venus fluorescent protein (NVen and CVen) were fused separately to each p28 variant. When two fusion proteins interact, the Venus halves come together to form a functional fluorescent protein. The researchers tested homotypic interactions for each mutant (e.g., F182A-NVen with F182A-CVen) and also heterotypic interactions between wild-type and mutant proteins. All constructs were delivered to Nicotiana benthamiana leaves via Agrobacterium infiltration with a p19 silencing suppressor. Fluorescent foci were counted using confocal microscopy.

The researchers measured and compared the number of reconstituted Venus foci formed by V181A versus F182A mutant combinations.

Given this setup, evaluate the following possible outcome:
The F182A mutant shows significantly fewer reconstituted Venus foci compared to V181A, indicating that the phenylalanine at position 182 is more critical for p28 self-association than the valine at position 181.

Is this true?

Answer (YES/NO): YES